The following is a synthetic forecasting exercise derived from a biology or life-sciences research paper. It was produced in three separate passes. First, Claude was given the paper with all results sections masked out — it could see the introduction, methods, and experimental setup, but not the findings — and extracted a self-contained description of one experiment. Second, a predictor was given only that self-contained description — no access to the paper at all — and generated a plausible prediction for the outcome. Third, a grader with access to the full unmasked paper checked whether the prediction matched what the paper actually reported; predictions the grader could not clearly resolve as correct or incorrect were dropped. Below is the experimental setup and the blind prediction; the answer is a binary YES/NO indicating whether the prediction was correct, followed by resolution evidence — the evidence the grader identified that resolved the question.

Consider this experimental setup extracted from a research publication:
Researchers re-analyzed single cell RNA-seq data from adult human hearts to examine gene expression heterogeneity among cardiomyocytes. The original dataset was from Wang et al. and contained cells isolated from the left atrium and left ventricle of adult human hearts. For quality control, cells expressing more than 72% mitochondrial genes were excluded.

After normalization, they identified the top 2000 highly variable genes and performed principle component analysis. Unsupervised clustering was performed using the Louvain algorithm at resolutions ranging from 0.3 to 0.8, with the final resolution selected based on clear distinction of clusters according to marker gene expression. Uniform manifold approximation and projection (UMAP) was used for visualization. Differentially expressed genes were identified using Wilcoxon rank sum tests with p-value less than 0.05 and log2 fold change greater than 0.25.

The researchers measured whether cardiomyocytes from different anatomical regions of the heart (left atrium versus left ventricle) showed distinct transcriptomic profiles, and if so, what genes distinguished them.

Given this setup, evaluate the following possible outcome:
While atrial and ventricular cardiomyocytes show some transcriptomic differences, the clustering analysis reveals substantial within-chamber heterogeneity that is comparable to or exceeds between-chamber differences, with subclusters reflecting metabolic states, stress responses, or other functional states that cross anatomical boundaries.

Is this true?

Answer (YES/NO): NO